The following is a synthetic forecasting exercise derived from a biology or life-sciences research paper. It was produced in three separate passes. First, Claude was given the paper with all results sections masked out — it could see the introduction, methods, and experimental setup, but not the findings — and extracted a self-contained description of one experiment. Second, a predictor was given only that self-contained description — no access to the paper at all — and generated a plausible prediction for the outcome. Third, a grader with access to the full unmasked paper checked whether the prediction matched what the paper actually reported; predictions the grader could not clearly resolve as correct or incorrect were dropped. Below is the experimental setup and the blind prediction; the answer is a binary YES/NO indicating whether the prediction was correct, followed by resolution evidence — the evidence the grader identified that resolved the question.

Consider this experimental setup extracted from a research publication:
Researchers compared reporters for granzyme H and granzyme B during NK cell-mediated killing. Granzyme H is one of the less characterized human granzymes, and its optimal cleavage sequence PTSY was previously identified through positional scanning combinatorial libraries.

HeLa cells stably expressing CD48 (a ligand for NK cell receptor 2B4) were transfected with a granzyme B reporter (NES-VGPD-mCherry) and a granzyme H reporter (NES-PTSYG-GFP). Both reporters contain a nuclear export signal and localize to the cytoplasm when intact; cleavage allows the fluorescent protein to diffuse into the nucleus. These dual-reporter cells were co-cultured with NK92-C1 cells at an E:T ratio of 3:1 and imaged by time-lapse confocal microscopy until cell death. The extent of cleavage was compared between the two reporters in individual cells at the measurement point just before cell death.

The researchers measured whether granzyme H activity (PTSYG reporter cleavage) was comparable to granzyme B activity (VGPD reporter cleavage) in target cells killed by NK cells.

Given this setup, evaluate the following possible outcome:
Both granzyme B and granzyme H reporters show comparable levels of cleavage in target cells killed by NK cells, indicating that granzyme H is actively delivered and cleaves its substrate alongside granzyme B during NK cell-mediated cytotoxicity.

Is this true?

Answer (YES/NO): NO